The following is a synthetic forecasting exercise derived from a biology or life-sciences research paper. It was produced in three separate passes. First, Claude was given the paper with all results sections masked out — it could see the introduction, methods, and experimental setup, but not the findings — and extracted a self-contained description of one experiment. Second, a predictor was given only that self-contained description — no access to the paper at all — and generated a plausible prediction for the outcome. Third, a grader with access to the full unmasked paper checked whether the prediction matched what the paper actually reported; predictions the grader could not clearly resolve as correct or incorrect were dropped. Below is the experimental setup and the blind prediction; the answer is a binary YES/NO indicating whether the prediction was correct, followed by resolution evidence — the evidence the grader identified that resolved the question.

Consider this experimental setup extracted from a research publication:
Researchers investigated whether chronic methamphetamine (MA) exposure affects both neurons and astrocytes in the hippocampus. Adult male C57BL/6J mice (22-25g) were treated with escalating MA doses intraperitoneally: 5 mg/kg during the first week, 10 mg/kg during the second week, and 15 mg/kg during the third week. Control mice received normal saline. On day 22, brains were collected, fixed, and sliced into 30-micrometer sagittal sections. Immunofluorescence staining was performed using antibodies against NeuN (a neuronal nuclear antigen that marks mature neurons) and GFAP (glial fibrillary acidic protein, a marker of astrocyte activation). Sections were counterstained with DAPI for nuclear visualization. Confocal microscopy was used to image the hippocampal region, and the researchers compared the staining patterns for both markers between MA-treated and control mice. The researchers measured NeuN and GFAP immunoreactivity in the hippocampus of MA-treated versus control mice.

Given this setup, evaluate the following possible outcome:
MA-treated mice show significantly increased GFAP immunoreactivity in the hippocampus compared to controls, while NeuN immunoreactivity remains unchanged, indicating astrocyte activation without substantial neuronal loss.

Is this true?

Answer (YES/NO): NO